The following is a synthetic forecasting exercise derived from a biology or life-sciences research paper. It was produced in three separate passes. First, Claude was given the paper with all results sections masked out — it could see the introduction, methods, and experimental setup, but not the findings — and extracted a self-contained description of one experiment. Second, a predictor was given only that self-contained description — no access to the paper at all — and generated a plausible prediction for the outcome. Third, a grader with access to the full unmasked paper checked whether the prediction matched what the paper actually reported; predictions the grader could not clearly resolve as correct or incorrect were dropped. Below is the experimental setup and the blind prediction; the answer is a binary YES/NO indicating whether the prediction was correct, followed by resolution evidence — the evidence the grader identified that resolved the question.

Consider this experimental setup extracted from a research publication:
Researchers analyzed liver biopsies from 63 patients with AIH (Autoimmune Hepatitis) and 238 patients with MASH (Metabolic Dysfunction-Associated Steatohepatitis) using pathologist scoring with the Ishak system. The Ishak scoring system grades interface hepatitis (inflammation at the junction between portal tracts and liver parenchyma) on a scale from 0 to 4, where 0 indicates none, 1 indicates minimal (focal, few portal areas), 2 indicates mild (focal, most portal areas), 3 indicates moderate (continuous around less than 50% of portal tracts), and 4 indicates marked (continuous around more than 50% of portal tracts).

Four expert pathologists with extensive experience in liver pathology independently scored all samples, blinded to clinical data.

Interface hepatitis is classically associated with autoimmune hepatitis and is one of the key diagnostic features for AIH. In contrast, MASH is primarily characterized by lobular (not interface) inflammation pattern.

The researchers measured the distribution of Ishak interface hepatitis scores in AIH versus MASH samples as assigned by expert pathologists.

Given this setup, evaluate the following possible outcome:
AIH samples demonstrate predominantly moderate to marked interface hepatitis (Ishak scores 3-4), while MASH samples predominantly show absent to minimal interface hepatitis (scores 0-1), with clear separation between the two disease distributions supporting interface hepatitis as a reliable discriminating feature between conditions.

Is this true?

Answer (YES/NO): NO